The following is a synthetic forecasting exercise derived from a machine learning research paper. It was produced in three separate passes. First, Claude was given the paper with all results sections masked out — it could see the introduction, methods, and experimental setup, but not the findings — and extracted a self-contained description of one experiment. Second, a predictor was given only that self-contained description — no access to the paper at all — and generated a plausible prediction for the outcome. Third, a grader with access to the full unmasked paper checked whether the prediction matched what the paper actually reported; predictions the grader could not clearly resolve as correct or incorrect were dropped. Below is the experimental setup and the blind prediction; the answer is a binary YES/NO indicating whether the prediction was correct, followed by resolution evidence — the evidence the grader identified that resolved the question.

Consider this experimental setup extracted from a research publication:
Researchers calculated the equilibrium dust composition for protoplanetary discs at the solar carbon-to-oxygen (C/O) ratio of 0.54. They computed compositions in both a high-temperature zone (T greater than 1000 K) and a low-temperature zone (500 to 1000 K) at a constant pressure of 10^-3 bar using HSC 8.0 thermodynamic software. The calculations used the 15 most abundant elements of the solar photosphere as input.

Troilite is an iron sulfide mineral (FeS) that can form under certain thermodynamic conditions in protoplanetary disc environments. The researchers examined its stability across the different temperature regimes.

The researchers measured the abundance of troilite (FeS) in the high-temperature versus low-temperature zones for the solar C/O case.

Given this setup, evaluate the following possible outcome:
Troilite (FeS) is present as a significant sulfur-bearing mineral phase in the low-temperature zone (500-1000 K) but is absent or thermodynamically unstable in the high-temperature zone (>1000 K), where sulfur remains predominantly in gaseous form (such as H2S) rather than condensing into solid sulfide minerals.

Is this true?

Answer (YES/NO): YES